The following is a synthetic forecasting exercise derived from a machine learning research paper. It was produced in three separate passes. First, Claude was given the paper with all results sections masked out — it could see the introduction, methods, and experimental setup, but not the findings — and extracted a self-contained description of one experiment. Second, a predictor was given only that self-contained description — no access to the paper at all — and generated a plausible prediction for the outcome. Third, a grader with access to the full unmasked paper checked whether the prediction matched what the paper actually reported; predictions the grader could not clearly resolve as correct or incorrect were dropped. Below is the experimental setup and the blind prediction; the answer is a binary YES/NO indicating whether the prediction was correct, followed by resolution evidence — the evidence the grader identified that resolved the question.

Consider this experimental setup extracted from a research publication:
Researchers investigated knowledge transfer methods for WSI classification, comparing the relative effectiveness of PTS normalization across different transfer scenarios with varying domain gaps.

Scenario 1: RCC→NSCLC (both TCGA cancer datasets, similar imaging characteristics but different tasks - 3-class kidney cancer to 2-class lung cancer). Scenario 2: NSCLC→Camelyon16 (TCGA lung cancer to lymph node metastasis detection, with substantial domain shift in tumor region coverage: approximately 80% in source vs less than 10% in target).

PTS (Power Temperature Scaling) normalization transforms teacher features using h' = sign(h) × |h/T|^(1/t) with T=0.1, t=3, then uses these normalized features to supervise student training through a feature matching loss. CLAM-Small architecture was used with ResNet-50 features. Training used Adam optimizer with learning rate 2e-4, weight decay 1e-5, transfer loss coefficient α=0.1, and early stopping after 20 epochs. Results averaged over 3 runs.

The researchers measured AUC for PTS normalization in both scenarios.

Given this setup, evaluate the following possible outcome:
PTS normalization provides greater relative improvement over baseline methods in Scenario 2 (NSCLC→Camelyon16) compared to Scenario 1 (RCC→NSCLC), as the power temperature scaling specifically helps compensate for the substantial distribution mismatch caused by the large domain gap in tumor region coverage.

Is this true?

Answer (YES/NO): NO